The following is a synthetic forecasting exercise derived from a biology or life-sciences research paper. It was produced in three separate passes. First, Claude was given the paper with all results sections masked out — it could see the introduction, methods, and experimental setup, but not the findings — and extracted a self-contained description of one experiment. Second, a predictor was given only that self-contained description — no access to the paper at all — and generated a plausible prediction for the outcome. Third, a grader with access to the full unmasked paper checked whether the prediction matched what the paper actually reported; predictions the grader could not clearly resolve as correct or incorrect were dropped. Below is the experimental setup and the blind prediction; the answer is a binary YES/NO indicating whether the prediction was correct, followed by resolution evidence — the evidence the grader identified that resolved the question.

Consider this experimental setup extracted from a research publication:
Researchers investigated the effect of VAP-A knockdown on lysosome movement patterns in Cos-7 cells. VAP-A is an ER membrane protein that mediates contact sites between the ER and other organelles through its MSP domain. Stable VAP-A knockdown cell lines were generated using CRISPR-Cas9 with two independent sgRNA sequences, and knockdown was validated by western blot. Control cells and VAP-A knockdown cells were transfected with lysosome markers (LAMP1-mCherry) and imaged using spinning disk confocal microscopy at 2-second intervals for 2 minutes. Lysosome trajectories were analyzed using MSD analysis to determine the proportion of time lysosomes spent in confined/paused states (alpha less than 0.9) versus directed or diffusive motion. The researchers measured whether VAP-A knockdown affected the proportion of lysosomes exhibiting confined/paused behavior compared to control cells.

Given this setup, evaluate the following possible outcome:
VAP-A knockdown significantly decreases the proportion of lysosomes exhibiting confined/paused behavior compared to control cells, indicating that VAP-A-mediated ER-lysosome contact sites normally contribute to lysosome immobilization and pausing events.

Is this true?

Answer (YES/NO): NO